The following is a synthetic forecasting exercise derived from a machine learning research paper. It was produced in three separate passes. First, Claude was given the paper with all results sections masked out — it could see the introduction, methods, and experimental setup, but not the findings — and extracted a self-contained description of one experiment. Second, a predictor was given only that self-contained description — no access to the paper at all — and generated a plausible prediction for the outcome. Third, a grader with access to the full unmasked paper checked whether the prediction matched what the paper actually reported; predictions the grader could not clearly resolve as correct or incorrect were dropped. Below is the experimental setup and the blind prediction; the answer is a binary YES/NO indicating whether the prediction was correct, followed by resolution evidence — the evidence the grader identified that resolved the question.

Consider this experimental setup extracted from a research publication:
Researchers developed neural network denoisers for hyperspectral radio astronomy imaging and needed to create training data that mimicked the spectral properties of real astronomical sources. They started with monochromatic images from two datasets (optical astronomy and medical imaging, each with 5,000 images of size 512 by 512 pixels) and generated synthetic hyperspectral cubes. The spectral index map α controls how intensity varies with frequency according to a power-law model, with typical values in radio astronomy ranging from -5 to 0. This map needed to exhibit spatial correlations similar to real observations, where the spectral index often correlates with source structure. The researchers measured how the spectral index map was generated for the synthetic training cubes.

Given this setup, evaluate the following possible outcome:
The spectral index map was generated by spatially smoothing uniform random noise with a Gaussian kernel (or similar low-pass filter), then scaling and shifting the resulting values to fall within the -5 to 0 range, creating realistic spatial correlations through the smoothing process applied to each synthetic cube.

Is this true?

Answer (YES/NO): NO